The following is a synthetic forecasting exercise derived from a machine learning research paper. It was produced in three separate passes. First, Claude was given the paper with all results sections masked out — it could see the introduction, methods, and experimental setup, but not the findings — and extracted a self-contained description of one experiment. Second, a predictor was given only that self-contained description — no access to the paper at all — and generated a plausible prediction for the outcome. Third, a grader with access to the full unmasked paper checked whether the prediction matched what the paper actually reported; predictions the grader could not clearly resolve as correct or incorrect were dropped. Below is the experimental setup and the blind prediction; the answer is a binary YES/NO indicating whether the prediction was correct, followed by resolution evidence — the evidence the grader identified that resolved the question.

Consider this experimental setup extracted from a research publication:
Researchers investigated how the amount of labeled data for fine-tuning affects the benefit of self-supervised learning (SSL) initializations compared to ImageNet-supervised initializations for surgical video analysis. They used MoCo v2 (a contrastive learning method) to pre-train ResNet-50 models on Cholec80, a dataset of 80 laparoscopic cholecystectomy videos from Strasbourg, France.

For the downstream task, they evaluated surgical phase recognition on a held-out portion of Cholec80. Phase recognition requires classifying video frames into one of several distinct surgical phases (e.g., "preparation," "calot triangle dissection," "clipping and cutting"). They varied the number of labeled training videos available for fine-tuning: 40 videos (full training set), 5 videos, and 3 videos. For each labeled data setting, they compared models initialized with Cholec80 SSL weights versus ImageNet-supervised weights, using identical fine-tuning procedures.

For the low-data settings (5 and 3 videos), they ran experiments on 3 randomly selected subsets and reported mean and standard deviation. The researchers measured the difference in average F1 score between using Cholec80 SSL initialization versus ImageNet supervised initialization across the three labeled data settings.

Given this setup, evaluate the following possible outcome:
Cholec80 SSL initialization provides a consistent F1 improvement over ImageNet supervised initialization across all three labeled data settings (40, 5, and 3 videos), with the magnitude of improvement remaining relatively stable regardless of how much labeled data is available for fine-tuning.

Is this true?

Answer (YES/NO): NO